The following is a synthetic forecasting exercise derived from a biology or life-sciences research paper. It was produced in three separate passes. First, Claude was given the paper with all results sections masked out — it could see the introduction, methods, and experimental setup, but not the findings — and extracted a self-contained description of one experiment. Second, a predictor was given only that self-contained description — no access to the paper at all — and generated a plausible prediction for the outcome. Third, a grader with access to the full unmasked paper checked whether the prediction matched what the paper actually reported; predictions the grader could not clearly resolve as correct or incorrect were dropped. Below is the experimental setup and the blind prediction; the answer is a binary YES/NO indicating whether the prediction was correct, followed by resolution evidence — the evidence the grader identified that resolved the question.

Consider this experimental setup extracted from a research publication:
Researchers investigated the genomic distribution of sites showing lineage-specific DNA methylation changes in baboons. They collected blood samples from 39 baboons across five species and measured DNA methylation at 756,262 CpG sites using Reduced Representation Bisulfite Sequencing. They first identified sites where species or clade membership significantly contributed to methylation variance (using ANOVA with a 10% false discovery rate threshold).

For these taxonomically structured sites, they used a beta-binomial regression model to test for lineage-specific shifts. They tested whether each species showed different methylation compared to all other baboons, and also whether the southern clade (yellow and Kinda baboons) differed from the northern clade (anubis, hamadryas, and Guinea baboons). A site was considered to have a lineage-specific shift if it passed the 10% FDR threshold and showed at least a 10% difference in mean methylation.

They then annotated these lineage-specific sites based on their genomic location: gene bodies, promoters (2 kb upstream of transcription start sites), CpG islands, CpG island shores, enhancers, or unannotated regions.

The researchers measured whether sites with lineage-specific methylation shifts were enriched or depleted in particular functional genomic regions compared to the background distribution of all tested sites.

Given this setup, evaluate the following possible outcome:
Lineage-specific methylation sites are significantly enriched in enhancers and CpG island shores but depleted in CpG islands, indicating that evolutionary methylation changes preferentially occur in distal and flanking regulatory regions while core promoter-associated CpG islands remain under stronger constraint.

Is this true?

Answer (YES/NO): NO